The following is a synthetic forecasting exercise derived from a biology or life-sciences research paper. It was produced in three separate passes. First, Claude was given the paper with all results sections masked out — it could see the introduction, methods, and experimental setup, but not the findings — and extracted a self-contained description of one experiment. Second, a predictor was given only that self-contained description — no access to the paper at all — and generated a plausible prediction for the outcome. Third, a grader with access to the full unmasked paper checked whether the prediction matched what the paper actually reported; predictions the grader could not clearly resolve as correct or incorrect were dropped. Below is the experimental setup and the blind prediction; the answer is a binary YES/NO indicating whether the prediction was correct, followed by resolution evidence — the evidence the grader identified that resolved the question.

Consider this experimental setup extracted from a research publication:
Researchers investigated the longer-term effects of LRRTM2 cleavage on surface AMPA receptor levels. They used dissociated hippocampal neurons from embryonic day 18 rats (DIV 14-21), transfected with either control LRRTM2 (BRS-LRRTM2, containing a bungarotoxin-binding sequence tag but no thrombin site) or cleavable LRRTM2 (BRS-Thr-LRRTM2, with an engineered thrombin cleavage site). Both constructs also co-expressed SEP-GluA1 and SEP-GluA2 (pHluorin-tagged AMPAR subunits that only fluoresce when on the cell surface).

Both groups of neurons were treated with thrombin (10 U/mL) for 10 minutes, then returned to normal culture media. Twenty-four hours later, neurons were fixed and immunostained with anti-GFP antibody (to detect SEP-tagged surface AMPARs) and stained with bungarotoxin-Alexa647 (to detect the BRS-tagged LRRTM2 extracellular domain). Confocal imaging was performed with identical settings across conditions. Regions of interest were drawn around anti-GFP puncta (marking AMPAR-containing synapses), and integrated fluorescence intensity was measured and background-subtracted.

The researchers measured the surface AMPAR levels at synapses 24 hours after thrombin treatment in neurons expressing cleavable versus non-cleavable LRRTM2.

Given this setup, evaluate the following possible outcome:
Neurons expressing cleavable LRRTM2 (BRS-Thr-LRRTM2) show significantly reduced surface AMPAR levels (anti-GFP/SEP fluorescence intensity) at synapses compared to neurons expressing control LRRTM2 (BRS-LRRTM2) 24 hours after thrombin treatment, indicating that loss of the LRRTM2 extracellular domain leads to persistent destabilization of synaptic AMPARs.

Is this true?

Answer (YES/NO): YES